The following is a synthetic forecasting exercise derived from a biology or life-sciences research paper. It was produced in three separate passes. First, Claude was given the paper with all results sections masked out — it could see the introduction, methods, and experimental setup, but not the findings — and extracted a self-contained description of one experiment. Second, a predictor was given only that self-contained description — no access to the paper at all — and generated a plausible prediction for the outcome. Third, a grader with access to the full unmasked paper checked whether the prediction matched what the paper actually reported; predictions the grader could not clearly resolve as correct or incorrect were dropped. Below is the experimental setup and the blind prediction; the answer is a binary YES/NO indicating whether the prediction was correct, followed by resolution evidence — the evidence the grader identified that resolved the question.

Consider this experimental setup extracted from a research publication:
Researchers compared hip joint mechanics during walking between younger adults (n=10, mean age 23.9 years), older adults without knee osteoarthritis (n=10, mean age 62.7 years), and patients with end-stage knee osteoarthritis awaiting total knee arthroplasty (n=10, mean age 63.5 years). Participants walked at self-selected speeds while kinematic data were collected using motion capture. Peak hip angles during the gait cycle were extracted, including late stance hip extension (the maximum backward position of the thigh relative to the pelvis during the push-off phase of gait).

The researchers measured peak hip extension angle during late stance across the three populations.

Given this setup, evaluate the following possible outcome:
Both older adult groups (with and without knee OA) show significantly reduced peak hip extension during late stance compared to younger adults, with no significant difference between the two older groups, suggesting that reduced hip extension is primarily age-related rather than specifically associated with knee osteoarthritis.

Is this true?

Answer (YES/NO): YES